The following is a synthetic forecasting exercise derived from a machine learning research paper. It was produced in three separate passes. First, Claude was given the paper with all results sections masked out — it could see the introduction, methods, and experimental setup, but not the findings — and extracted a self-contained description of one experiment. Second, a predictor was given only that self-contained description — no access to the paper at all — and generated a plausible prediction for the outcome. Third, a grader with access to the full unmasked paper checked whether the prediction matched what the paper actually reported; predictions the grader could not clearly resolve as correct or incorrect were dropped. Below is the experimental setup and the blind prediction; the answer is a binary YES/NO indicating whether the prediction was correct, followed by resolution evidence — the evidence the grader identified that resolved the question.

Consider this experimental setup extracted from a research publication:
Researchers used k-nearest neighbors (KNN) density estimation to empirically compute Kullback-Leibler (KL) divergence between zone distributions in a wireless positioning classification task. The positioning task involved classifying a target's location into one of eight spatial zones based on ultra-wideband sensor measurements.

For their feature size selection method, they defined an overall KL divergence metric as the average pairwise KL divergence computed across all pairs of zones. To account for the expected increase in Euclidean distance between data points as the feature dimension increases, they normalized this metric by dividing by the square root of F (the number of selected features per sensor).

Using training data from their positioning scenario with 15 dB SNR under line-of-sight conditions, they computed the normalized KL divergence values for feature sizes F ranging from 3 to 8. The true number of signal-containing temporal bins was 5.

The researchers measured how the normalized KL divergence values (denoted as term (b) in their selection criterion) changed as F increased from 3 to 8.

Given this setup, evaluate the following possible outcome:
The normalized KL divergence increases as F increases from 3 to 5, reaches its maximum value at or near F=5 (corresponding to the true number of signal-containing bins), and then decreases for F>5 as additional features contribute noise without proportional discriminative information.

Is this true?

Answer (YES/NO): YES